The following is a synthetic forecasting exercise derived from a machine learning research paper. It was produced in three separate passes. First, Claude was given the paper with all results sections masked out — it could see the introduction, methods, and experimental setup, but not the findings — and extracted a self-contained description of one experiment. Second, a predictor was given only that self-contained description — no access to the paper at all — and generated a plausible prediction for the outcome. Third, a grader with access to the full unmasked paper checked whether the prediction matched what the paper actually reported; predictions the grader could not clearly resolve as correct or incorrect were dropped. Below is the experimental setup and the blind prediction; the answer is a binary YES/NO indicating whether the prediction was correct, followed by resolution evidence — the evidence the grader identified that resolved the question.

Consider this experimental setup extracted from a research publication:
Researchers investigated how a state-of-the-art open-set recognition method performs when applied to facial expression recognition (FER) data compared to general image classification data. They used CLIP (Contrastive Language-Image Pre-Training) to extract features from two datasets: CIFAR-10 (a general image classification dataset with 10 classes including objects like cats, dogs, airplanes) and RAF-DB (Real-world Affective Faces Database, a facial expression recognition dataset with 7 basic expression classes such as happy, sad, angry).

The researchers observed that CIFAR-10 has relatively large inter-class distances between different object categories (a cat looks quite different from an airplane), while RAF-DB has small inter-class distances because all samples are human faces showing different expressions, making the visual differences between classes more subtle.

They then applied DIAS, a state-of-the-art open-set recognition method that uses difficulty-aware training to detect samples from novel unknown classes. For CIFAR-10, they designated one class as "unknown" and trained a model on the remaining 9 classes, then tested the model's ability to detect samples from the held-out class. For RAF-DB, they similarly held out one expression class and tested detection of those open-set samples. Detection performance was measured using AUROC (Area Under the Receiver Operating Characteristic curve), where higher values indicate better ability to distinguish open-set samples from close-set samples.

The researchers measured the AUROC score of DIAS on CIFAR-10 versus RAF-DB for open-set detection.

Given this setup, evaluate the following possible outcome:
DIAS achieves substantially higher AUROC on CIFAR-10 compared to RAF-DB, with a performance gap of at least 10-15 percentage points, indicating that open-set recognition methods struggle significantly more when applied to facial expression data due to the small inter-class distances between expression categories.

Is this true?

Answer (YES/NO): YES